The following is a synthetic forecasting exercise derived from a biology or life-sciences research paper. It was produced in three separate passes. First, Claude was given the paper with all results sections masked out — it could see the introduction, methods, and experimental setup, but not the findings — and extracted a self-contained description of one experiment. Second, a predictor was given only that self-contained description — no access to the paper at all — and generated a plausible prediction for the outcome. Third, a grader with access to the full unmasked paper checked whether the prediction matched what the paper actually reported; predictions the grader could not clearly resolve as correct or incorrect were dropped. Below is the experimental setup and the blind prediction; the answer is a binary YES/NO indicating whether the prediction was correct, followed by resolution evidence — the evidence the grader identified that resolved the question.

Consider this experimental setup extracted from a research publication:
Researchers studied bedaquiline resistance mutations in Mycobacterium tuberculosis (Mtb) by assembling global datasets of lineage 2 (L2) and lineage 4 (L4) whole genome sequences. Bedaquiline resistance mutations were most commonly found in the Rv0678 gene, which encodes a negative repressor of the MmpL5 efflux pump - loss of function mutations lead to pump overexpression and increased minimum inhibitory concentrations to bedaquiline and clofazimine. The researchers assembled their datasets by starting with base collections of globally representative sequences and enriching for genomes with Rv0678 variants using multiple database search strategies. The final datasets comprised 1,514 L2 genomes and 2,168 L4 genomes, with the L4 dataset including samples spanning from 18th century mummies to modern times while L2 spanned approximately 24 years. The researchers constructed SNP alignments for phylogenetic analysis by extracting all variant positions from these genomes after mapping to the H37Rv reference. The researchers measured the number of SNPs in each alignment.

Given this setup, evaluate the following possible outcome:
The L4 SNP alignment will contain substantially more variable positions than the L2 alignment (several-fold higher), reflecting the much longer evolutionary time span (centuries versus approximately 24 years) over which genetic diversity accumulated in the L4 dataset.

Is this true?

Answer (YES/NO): NO